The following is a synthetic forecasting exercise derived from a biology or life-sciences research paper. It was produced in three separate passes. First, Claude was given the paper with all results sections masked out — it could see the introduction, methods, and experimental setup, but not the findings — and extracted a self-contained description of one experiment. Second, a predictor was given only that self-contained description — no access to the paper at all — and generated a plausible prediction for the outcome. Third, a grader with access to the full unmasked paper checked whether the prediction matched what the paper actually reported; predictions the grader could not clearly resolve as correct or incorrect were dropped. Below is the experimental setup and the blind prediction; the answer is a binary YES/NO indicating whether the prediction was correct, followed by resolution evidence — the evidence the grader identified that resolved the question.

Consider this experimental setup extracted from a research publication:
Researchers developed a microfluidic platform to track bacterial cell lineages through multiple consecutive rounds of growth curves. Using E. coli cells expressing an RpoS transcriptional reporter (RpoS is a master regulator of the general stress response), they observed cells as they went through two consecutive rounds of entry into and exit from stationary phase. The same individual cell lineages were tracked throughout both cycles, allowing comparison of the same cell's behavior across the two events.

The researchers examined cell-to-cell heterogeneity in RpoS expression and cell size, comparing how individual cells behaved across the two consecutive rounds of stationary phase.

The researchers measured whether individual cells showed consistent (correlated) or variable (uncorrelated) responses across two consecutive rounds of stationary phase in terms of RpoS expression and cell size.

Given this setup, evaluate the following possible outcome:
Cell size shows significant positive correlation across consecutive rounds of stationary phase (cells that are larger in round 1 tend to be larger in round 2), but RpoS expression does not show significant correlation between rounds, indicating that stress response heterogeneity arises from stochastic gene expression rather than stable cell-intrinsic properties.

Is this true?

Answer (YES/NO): NO